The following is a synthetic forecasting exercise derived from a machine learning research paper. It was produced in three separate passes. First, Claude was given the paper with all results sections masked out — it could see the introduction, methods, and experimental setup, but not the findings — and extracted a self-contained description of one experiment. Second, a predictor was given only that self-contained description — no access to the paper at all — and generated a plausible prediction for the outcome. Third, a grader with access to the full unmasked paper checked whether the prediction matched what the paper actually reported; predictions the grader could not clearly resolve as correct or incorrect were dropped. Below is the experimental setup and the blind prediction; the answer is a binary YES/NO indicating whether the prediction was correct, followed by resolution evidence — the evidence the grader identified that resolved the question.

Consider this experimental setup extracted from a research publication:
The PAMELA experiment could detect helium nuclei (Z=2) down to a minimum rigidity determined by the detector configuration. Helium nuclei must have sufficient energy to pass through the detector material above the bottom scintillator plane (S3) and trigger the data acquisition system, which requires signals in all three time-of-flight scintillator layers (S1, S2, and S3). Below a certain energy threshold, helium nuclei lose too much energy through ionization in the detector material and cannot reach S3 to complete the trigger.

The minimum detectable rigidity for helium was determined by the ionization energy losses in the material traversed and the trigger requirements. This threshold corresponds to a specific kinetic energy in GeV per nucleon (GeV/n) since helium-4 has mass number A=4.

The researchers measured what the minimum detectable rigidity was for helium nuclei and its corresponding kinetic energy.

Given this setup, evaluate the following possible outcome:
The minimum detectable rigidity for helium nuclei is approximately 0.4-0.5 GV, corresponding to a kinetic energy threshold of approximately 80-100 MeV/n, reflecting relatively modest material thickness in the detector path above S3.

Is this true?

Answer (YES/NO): NO